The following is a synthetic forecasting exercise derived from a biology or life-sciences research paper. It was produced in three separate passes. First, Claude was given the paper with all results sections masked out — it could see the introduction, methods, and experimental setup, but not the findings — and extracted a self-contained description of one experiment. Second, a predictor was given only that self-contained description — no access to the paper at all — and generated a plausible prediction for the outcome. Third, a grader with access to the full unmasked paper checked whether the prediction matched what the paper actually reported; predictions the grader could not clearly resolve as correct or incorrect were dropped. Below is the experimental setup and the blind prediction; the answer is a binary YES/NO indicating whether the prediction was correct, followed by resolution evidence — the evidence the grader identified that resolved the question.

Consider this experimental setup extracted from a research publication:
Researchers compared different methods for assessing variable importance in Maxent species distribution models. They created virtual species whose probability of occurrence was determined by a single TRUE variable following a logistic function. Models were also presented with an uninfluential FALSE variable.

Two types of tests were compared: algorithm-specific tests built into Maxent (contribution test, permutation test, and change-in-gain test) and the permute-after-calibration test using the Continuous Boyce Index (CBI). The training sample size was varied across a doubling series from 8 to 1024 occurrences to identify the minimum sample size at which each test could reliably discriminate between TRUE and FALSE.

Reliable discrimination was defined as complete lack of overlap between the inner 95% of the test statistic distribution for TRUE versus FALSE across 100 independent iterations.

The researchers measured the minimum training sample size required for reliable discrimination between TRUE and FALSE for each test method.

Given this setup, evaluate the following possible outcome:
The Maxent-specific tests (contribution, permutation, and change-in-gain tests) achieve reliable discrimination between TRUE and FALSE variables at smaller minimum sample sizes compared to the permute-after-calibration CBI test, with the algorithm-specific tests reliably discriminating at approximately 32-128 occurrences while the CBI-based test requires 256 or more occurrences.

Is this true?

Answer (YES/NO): NO